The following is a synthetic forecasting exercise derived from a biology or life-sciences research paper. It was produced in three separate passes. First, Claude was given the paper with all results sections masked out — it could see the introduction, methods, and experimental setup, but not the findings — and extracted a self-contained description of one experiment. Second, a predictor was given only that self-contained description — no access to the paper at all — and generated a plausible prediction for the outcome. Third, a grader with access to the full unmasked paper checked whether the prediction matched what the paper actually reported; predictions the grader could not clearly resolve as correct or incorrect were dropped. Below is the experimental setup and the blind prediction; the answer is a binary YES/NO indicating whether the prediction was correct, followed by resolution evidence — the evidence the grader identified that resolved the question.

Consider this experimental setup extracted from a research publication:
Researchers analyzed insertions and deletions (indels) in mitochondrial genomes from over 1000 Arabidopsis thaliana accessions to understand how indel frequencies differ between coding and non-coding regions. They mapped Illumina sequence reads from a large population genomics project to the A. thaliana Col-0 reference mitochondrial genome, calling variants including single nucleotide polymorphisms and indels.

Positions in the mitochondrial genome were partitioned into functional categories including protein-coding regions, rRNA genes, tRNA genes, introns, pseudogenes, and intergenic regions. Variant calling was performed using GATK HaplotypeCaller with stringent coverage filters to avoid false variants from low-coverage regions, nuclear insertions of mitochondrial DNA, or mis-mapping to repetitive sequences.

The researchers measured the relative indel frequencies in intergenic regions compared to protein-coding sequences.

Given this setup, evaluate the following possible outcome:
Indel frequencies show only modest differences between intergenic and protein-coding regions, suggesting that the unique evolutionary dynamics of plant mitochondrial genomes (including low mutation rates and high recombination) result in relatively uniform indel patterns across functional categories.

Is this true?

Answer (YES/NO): NO